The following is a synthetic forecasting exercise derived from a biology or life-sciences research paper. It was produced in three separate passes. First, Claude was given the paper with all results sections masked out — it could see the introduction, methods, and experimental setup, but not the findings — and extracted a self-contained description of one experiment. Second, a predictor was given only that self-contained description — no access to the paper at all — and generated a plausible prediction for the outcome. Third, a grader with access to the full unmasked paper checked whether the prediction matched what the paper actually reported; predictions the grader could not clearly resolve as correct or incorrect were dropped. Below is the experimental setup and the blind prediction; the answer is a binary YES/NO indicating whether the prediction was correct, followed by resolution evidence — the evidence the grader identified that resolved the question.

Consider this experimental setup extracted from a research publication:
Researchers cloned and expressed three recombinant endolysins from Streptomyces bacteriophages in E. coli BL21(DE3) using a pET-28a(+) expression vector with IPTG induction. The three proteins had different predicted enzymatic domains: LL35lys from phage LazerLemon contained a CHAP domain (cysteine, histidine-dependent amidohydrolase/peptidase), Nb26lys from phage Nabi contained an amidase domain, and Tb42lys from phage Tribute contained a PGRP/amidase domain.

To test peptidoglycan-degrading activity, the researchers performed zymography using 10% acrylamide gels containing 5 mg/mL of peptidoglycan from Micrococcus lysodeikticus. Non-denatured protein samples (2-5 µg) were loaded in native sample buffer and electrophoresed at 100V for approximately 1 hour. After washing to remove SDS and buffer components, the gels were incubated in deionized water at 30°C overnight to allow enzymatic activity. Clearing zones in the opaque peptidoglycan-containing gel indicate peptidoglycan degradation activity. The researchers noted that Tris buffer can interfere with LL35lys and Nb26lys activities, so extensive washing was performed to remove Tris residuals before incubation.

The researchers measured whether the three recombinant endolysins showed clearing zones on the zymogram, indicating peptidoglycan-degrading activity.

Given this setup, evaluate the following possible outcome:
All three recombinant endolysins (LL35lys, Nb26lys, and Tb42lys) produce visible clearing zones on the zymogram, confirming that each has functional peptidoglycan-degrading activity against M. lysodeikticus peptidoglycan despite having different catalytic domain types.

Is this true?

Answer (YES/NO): YES